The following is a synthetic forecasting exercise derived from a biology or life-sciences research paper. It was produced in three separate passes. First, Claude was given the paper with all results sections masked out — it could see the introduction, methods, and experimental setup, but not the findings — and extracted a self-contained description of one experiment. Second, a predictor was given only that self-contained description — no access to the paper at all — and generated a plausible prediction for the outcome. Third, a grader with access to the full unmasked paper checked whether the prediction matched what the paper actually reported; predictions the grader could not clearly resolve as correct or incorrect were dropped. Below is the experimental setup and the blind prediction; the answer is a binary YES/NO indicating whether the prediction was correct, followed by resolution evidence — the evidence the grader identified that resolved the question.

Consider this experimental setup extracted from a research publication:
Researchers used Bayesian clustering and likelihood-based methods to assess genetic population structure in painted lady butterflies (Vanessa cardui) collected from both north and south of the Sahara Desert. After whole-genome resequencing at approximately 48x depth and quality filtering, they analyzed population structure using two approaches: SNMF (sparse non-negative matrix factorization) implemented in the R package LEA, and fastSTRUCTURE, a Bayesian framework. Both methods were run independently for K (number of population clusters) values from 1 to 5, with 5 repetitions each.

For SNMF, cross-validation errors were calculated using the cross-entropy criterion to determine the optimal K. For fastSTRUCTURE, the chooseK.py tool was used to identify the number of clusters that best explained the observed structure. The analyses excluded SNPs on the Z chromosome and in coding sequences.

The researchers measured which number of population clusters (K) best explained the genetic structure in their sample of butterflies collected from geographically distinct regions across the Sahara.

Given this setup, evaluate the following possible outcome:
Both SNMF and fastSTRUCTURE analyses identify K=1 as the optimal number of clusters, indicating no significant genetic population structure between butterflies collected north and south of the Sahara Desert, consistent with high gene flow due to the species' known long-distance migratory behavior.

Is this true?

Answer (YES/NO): YES